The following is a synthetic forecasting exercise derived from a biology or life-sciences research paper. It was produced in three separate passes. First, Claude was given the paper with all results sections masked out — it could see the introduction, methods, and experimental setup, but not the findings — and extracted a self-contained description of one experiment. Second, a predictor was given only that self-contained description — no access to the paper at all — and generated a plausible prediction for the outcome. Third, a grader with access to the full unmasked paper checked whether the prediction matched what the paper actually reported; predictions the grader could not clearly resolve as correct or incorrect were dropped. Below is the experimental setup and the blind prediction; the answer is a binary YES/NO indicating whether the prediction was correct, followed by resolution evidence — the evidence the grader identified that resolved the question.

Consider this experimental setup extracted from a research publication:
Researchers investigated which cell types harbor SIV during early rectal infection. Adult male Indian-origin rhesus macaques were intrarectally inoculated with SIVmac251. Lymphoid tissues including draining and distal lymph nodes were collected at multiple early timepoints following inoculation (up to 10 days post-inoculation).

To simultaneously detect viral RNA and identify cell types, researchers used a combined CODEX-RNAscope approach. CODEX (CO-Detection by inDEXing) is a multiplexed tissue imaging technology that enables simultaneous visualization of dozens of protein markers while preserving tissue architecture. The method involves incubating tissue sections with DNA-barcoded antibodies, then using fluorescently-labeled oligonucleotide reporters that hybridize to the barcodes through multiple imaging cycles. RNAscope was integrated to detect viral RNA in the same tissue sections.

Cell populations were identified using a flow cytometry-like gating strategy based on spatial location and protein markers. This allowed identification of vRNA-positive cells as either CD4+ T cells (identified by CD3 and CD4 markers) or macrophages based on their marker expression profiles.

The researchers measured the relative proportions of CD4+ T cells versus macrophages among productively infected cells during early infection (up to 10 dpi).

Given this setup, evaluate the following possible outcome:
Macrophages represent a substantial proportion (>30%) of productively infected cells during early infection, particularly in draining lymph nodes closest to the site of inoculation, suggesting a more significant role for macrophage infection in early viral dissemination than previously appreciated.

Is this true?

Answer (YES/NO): NO